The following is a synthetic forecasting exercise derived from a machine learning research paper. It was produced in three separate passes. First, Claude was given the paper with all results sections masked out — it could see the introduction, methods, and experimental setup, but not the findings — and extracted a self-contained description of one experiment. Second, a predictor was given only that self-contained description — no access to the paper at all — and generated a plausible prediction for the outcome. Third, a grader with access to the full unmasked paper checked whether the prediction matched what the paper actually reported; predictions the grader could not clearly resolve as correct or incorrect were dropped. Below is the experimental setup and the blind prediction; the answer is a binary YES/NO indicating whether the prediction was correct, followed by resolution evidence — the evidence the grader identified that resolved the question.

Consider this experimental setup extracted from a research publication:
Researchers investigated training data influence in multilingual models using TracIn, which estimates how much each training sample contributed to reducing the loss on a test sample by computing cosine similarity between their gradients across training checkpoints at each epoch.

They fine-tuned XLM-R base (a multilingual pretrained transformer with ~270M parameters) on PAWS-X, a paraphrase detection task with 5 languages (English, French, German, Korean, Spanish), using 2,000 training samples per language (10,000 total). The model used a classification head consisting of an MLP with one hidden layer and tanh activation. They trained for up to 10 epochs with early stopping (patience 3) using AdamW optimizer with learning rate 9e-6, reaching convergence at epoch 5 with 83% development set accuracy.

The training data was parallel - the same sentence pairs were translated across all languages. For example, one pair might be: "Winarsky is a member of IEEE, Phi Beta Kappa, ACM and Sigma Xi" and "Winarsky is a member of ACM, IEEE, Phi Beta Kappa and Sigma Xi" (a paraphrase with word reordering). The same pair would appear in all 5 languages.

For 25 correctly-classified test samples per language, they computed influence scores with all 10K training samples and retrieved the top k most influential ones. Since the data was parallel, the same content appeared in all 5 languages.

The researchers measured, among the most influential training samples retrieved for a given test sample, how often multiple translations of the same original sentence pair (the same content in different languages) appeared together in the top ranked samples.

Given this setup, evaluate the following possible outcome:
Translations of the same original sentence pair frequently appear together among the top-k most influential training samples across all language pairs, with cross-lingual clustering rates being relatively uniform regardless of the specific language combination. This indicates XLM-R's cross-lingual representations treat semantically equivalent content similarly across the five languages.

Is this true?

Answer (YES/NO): NO